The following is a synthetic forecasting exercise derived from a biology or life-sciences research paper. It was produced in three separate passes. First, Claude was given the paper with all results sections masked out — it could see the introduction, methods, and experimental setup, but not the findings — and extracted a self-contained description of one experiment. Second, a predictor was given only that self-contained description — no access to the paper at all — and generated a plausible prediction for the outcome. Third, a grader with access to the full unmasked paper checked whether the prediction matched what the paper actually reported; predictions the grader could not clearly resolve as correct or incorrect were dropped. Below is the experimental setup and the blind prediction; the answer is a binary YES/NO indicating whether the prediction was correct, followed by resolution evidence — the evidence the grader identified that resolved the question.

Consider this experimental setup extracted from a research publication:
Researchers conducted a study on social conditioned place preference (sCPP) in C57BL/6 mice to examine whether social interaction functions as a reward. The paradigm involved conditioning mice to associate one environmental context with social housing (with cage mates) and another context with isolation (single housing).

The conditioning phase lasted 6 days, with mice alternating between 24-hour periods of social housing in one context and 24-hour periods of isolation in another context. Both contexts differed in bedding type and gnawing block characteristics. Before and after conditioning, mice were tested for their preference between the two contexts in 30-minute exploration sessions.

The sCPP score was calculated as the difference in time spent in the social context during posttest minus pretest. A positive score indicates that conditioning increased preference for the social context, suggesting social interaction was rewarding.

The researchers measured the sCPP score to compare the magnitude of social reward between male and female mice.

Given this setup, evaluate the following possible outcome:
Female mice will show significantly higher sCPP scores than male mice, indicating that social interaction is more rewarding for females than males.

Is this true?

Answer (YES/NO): NO